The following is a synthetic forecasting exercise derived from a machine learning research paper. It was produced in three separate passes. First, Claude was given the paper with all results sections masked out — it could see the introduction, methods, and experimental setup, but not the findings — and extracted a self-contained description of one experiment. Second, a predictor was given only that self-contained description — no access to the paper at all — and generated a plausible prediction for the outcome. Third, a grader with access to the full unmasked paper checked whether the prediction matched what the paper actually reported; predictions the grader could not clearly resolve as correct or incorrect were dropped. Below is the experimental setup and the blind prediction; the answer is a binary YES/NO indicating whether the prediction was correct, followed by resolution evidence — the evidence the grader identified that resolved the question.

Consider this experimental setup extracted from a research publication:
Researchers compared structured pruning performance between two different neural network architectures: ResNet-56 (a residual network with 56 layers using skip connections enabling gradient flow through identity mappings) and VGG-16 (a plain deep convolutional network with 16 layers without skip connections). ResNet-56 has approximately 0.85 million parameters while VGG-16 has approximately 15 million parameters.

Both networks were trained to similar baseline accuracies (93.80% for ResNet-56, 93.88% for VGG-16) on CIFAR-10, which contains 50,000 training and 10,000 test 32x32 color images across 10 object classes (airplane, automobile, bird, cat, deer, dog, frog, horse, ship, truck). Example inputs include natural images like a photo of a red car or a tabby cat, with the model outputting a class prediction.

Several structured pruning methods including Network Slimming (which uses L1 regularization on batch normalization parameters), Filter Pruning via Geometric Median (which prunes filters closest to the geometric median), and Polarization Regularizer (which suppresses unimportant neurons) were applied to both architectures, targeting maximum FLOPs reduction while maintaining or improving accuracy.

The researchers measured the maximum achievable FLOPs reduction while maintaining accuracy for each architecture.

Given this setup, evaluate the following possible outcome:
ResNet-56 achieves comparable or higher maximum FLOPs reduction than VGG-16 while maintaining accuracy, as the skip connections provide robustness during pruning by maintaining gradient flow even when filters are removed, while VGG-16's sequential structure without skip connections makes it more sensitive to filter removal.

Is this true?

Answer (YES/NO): YES